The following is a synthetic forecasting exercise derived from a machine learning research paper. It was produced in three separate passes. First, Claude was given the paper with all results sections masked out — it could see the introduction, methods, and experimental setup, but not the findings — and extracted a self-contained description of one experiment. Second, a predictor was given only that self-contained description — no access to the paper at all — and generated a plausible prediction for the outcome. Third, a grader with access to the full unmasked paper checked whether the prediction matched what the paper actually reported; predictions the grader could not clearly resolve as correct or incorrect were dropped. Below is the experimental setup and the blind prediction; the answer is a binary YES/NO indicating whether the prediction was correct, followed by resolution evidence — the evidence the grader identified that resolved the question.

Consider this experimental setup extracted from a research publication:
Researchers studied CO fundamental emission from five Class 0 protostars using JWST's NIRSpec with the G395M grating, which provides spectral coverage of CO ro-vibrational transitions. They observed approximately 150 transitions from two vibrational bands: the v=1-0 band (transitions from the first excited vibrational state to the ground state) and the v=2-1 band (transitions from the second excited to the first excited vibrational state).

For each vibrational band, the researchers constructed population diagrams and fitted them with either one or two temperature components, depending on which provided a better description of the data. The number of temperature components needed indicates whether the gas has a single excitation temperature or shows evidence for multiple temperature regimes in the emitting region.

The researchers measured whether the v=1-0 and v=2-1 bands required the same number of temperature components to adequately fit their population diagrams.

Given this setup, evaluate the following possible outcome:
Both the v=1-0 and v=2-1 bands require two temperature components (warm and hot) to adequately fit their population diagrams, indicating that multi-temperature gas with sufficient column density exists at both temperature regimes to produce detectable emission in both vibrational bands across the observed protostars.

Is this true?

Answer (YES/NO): NO